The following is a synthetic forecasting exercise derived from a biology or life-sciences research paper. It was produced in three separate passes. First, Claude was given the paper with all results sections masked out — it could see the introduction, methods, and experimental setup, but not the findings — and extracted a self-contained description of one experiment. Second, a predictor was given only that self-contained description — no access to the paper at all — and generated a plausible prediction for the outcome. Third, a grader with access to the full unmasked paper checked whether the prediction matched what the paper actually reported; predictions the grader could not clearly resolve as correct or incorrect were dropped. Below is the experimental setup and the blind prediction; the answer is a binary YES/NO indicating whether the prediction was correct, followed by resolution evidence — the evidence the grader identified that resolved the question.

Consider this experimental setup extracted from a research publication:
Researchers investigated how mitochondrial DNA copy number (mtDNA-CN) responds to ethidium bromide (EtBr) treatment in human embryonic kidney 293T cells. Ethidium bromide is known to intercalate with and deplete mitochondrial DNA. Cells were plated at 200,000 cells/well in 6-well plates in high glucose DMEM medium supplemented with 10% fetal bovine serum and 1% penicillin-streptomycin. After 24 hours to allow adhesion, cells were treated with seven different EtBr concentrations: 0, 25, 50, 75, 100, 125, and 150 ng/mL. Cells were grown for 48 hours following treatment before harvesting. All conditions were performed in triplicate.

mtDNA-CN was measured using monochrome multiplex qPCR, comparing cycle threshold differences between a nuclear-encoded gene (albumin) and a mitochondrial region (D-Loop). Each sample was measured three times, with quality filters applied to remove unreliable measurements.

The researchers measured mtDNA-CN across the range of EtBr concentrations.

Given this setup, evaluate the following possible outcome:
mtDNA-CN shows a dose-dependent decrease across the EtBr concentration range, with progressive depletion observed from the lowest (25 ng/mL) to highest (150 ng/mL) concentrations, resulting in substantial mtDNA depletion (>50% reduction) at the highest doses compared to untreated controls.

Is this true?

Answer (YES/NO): YES